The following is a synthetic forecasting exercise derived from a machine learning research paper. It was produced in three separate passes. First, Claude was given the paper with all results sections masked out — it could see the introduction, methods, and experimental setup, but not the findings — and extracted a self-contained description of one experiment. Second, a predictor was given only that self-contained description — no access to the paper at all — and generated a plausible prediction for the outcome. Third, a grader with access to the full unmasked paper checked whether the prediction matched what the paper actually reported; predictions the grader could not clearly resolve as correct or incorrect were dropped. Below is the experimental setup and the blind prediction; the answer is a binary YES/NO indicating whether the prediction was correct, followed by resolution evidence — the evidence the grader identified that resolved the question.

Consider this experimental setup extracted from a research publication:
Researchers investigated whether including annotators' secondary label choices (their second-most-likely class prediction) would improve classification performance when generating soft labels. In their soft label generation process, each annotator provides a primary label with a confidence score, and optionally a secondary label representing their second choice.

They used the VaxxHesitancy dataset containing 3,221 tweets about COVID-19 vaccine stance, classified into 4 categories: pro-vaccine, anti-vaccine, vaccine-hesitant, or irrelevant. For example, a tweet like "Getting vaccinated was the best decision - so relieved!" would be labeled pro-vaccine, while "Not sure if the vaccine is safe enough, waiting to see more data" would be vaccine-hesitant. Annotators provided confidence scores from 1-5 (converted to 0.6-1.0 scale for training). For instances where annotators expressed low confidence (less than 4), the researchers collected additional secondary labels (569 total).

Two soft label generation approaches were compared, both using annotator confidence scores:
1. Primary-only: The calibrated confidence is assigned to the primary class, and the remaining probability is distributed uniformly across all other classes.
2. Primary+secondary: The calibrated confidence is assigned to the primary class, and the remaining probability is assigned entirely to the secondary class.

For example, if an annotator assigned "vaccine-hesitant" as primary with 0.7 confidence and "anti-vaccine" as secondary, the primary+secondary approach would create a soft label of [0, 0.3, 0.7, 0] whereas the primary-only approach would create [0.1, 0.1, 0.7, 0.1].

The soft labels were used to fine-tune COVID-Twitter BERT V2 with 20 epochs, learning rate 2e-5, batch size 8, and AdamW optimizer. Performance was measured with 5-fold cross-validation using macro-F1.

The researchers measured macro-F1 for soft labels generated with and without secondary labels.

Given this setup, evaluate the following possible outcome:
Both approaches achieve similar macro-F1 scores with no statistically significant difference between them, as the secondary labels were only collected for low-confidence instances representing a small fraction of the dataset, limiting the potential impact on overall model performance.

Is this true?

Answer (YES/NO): NO